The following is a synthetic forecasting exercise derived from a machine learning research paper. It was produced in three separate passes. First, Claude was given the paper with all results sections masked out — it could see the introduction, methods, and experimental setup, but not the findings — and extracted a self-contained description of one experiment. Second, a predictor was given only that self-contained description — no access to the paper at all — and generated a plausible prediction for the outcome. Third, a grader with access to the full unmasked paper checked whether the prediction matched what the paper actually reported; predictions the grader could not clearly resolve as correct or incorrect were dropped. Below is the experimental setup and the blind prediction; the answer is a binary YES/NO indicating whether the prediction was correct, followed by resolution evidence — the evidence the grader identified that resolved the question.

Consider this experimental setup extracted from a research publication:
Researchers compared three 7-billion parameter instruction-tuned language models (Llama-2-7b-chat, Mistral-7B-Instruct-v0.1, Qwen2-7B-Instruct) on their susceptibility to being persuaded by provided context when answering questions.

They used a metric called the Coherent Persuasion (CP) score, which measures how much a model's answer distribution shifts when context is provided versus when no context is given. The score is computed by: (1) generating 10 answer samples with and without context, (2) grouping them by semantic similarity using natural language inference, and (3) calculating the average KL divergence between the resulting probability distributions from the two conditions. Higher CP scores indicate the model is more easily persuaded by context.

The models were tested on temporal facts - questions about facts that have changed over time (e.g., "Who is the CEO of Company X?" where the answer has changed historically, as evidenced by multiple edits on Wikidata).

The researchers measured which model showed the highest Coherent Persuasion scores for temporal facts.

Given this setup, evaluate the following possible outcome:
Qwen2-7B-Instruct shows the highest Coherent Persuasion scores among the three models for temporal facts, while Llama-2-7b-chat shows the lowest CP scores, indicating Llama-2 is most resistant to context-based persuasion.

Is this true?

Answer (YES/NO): NO